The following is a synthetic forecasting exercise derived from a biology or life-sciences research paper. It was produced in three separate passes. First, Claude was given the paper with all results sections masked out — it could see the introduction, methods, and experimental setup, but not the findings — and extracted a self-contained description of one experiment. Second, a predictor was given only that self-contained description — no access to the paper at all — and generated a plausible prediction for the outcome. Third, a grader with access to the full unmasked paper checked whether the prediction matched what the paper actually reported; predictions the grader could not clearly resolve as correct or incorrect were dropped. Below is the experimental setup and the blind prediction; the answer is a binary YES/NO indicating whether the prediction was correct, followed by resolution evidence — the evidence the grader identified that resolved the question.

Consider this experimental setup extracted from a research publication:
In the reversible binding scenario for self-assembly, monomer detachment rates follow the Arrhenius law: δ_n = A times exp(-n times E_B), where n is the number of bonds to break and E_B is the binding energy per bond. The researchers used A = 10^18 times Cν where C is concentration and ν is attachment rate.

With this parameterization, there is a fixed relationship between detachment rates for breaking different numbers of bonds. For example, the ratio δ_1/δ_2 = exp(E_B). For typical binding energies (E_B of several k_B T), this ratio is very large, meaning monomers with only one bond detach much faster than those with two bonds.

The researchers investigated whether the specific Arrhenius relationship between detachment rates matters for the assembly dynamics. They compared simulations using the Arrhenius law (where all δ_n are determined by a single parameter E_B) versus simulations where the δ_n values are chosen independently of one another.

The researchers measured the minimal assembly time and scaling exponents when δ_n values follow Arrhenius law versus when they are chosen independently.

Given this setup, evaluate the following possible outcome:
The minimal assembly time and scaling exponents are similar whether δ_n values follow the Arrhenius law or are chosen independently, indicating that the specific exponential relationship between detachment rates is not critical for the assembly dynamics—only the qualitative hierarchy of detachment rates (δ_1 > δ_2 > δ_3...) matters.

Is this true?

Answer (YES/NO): NO